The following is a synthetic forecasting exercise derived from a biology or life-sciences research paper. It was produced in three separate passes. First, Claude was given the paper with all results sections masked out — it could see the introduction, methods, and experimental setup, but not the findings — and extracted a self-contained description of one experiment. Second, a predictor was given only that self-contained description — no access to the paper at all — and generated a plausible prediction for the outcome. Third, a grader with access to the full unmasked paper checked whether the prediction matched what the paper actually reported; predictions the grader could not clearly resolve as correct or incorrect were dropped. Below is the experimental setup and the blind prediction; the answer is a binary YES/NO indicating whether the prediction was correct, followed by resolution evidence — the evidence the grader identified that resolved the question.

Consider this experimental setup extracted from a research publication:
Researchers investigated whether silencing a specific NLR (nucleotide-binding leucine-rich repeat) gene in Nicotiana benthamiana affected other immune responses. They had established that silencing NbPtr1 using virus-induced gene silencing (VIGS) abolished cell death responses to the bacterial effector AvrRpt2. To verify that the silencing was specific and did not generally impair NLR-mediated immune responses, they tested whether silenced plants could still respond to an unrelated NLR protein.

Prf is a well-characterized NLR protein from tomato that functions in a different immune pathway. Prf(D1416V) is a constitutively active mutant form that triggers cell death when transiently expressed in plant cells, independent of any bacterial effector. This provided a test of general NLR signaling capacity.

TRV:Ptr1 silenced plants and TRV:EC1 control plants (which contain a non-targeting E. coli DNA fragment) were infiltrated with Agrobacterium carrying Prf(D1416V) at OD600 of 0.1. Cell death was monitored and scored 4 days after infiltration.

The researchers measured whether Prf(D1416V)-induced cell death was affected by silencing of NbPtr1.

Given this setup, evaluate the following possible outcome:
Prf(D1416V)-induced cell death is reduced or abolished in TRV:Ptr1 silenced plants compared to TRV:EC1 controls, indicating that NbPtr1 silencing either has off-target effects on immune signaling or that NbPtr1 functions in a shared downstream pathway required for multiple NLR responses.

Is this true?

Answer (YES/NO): NO